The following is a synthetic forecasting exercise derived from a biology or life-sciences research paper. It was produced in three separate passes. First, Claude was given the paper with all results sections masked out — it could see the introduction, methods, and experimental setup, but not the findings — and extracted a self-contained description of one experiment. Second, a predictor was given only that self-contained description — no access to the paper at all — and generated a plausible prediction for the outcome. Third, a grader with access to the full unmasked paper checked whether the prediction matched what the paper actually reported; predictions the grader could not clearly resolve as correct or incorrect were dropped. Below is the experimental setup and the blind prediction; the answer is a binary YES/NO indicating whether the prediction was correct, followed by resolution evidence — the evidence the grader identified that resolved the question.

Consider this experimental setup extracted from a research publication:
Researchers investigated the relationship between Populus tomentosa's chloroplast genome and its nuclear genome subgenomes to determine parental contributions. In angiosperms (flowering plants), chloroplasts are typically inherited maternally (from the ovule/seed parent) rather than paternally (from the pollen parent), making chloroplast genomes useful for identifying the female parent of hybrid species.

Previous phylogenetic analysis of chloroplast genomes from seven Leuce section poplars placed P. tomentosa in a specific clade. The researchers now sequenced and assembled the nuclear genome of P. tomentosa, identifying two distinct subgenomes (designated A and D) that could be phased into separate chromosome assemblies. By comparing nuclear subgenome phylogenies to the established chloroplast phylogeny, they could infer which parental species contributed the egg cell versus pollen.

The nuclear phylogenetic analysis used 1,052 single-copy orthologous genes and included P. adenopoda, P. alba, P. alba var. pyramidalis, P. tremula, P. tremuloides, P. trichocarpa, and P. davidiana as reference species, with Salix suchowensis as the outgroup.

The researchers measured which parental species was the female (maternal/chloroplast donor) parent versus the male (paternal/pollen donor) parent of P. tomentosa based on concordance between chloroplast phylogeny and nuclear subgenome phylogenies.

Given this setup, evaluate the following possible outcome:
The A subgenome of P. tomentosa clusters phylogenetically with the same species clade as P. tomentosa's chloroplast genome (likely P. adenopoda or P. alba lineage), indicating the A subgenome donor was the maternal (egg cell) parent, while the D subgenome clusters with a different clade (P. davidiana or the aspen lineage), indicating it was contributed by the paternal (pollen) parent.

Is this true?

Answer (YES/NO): NO